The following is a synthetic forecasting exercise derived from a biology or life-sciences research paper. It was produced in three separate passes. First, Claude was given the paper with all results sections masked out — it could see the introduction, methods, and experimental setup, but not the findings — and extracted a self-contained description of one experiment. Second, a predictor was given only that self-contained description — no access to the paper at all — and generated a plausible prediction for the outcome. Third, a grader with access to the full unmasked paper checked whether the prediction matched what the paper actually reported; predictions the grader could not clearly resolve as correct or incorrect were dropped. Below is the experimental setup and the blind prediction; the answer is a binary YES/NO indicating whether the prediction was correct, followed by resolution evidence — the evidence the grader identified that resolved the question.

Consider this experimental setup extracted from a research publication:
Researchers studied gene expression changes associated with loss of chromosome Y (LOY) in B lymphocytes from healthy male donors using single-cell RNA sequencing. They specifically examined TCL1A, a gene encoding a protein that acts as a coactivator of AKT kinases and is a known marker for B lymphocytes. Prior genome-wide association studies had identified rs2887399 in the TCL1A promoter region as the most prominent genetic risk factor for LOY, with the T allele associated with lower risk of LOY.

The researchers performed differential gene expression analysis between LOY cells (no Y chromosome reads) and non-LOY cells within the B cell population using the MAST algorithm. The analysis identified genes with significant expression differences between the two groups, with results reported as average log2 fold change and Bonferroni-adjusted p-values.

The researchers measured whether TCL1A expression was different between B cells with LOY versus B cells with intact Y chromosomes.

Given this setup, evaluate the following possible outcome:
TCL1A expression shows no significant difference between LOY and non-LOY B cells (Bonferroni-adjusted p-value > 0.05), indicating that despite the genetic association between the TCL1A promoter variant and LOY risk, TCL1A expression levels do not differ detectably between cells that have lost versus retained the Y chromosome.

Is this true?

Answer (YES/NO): NO